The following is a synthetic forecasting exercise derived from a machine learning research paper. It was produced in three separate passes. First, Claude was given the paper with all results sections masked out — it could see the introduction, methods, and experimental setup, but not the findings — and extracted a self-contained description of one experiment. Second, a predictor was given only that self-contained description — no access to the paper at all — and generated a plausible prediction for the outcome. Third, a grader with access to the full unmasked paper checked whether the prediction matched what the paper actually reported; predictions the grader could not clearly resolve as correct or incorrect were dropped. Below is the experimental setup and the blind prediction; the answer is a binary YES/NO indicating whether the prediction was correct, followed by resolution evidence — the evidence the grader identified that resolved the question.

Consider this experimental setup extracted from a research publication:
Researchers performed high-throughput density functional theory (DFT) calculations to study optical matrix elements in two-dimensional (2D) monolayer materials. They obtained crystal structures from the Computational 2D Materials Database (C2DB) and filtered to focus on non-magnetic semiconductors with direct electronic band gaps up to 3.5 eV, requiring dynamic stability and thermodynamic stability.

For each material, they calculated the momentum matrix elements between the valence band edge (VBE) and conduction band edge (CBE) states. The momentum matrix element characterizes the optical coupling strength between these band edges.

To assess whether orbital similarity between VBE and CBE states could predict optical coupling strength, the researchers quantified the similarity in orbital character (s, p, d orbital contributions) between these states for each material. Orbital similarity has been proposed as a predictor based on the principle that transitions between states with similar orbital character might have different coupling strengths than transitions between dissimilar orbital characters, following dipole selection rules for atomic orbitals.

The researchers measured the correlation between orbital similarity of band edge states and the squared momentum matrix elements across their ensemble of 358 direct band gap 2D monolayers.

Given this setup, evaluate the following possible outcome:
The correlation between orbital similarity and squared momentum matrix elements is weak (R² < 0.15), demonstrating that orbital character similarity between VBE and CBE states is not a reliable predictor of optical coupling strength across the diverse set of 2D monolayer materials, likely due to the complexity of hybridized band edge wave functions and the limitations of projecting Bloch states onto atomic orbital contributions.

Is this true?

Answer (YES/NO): YES